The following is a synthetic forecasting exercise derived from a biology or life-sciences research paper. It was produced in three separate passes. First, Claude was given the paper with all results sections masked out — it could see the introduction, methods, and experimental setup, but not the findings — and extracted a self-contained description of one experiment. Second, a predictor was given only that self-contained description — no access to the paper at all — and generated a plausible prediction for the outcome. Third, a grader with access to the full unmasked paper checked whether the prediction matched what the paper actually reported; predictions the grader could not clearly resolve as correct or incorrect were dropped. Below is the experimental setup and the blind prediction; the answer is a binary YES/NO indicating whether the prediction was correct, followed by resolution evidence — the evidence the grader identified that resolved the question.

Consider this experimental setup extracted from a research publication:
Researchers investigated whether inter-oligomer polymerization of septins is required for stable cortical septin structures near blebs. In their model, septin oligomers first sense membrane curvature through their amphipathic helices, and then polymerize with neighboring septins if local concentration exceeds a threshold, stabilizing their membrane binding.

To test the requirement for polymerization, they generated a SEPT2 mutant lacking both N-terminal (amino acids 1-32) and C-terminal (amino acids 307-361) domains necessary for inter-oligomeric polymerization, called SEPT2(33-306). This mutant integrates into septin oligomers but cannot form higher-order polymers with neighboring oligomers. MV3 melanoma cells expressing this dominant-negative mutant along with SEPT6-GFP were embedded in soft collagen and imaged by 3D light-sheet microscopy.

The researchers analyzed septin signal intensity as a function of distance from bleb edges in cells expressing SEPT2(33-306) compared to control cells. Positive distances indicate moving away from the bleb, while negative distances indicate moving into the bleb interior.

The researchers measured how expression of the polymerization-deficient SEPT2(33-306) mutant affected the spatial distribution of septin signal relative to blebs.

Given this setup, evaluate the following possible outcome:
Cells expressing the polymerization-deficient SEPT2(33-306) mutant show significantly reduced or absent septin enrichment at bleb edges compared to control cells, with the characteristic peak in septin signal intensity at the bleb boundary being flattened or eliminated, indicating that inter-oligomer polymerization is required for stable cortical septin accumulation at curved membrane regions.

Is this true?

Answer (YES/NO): NO